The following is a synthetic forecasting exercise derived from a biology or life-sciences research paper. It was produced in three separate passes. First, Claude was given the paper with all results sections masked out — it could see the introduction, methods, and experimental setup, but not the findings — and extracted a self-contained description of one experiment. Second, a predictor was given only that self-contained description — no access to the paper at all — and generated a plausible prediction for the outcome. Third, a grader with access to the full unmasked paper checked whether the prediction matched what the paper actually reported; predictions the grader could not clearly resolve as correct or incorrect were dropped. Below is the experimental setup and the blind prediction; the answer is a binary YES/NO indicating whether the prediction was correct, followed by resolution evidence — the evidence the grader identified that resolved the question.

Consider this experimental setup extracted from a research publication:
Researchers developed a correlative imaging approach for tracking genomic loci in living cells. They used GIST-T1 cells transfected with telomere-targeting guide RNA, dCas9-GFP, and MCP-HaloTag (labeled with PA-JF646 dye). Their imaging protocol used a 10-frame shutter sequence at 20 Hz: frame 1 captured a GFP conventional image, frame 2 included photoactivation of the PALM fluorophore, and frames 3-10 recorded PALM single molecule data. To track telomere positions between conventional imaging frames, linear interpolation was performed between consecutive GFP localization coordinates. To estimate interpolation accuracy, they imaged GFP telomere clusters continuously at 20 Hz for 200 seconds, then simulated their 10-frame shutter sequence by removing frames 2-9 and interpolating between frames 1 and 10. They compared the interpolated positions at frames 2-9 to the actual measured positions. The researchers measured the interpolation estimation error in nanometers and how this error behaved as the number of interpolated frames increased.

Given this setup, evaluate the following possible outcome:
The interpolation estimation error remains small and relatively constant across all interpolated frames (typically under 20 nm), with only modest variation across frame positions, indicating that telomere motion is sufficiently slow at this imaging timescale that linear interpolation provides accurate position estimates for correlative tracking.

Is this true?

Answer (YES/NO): NO